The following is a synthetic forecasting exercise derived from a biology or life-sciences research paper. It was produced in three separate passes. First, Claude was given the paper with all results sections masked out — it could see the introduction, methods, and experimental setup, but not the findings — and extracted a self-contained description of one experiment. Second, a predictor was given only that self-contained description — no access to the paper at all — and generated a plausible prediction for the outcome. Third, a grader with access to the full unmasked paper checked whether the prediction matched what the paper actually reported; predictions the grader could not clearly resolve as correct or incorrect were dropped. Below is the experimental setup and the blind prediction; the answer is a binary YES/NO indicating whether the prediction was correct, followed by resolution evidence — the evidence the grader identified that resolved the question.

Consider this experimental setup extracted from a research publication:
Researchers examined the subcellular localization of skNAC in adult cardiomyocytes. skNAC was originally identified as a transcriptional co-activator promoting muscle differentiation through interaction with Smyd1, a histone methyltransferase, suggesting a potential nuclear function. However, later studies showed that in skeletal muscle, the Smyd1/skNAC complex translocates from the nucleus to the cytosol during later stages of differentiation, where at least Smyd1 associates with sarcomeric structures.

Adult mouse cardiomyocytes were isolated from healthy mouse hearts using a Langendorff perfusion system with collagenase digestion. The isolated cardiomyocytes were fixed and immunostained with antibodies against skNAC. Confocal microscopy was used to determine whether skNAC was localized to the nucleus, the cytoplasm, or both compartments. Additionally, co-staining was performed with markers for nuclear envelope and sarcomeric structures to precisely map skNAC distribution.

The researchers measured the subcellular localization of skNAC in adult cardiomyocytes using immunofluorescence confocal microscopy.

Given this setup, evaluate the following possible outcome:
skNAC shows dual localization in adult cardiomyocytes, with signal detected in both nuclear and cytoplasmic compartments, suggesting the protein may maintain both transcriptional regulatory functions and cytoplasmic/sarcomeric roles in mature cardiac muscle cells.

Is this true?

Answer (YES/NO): NO